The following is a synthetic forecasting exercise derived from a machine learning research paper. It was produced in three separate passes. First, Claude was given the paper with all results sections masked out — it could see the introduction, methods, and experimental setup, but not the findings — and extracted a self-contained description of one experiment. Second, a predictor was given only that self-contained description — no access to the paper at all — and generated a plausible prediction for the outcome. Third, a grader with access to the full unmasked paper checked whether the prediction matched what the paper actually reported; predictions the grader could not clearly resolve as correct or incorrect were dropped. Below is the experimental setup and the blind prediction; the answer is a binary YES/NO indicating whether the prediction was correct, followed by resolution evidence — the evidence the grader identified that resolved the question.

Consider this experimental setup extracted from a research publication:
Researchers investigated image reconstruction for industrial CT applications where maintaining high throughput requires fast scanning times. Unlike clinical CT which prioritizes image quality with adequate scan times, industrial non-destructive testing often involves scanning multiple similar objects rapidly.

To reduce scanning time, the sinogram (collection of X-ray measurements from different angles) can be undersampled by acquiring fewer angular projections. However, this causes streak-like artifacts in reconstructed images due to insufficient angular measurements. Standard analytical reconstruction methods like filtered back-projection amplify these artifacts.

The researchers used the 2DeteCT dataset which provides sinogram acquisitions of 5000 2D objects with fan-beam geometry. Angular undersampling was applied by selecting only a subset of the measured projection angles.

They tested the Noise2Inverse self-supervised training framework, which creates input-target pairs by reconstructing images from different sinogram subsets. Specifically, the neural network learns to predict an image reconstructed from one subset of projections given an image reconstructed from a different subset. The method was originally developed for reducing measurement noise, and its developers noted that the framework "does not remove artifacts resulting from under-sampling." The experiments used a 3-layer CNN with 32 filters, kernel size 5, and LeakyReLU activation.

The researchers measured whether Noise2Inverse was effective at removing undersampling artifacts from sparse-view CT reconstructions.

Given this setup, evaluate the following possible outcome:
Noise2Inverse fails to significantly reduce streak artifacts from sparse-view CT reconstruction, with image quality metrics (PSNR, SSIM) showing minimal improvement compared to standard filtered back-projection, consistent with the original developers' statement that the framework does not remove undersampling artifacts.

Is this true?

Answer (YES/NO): NO